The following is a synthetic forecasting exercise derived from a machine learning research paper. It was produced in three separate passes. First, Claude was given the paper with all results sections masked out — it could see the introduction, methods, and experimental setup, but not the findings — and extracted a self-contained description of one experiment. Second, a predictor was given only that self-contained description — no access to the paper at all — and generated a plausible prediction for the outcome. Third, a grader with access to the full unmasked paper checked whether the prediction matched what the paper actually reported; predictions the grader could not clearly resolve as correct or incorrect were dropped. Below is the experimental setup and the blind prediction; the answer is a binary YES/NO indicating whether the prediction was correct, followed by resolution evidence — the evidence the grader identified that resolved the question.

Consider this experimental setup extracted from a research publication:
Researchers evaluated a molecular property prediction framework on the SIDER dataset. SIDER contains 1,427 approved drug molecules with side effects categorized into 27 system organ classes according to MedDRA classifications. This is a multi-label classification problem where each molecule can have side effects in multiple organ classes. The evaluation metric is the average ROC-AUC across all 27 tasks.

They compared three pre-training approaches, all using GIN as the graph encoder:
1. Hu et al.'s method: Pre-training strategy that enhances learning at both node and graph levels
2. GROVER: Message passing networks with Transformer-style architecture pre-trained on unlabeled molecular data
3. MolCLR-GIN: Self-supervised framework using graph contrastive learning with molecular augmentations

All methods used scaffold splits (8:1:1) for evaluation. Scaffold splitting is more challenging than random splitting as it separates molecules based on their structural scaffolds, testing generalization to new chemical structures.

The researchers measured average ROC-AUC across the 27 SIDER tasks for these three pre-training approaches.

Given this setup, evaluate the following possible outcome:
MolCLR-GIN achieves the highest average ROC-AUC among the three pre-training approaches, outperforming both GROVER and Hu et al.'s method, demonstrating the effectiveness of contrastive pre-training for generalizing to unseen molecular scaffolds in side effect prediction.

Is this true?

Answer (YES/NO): NO